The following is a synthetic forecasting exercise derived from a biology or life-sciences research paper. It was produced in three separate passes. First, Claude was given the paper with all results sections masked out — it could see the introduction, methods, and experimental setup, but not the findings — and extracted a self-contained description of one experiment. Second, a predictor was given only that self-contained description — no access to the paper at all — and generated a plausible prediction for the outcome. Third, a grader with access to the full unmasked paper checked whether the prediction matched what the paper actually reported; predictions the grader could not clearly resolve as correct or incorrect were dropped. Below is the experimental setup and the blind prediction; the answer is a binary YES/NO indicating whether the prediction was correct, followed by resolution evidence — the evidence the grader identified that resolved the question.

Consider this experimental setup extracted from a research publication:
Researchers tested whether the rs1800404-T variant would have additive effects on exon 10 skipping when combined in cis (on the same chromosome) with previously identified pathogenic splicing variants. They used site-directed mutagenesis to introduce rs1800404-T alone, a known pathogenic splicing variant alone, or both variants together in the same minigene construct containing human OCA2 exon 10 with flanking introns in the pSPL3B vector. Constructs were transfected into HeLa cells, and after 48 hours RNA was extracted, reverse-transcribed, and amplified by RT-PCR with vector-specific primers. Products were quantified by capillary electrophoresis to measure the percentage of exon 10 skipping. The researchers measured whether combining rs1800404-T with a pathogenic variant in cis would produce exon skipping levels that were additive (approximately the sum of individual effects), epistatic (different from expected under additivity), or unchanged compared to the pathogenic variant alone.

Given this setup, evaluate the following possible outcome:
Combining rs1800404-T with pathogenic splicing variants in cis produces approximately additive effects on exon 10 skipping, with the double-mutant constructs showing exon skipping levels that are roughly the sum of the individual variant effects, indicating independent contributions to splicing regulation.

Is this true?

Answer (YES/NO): YES